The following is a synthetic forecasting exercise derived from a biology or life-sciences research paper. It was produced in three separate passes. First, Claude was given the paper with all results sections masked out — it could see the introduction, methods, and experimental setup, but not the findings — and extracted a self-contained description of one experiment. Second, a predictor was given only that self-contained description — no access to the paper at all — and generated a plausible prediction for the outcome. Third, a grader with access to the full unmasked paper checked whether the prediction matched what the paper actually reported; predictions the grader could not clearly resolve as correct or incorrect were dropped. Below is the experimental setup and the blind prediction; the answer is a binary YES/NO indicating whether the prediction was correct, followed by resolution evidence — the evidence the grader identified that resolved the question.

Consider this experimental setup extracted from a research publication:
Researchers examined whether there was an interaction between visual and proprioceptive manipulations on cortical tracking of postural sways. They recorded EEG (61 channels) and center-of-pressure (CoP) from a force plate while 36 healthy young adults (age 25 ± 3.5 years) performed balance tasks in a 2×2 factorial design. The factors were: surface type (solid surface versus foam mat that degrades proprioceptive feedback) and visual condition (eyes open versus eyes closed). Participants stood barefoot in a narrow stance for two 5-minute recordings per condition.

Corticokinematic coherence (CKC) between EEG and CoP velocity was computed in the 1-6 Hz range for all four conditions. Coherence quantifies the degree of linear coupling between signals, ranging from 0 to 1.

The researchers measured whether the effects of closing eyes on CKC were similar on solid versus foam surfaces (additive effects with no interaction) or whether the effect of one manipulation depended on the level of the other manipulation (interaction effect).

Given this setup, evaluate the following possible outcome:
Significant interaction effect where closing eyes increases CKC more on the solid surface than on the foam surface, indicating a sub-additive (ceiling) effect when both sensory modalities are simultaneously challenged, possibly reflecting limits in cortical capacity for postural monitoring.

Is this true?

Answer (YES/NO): NO